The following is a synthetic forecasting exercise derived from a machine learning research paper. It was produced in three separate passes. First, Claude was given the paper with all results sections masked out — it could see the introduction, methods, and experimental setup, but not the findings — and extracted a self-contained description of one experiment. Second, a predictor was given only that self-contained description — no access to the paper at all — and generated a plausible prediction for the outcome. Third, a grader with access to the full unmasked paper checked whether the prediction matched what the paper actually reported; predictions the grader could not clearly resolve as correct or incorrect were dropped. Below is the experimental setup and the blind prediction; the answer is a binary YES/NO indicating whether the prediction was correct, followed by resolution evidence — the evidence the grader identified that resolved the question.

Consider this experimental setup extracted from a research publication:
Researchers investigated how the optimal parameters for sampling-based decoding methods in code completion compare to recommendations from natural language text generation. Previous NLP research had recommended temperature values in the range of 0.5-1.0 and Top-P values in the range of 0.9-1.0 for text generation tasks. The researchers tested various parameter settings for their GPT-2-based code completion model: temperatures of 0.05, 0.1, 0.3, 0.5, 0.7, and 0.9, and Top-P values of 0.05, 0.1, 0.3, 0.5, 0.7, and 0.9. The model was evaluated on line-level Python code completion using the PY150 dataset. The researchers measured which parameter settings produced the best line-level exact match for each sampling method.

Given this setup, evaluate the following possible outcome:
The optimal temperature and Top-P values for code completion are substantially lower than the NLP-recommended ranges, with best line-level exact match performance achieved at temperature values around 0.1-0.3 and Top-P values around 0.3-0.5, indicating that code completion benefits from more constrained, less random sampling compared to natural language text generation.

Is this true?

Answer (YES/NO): NO